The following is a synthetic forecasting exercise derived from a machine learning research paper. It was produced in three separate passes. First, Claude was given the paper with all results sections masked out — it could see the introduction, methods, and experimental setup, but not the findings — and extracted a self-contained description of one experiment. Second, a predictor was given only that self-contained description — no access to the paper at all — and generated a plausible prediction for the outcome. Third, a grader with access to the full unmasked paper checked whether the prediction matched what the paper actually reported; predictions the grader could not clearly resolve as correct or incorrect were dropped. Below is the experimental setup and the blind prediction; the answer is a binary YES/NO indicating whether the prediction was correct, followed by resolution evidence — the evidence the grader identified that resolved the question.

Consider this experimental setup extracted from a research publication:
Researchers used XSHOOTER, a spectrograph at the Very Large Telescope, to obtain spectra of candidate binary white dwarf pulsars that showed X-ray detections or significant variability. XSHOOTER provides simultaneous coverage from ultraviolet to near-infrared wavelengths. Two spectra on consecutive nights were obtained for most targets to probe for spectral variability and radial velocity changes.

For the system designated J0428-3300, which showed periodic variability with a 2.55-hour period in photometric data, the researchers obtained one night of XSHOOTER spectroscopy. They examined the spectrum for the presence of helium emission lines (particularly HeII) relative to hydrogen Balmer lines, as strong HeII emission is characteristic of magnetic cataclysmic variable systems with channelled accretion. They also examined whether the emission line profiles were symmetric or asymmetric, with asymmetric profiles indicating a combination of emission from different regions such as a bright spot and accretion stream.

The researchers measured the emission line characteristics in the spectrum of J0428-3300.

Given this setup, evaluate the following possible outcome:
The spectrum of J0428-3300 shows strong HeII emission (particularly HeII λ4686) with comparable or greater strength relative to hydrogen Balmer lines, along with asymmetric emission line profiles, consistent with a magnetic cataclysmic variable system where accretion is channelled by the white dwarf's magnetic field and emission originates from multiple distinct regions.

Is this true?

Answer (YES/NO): YES